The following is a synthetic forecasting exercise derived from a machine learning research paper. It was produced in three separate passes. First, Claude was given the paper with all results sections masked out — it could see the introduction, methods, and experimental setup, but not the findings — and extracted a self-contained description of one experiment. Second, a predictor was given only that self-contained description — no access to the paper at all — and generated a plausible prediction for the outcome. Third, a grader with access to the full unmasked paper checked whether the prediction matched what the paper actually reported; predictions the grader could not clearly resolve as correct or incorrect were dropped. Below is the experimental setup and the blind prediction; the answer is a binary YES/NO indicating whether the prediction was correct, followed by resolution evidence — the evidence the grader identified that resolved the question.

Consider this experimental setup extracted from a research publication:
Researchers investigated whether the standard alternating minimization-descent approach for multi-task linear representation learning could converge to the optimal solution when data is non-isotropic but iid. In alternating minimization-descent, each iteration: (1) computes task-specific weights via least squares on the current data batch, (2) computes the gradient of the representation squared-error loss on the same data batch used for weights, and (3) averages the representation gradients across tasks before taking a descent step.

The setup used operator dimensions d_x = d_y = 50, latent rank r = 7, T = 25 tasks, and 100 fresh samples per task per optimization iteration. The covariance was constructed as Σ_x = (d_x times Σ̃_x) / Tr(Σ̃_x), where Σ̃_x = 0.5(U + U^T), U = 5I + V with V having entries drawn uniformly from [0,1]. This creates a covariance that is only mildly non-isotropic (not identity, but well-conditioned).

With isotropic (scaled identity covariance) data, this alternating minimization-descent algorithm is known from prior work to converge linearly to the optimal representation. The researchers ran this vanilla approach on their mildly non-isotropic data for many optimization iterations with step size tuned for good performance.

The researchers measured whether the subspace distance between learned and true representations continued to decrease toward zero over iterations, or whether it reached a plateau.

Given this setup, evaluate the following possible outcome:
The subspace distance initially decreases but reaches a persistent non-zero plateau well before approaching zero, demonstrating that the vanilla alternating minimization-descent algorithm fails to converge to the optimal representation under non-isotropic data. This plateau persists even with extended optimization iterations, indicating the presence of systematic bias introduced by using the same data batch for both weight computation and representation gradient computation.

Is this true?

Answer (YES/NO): YES